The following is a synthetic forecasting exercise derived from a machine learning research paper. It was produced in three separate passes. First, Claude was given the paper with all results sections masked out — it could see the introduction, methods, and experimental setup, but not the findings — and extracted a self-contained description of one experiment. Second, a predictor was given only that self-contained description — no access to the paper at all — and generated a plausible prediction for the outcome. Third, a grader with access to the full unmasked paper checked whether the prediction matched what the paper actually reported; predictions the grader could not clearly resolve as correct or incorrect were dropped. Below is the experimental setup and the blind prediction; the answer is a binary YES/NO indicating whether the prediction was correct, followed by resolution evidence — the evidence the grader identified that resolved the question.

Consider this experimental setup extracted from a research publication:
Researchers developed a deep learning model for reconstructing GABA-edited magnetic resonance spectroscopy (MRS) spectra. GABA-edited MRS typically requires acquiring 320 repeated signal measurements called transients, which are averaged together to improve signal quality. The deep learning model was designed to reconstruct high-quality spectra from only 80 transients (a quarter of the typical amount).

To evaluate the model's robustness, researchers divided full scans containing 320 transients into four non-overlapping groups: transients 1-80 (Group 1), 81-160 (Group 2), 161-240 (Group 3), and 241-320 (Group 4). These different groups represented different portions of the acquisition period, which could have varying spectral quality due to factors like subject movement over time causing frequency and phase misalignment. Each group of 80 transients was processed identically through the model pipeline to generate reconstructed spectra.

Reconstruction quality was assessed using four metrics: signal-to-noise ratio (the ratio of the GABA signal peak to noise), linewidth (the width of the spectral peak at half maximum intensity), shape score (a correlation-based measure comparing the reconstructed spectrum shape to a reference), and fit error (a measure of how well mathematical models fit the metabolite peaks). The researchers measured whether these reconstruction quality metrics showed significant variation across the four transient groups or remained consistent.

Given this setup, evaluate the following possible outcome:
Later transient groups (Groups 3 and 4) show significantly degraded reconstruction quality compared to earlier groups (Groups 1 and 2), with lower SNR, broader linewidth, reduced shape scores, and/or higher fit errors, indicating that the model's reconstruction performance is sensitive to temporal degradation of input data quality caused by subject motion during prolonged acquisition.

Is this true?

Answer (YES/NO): NO